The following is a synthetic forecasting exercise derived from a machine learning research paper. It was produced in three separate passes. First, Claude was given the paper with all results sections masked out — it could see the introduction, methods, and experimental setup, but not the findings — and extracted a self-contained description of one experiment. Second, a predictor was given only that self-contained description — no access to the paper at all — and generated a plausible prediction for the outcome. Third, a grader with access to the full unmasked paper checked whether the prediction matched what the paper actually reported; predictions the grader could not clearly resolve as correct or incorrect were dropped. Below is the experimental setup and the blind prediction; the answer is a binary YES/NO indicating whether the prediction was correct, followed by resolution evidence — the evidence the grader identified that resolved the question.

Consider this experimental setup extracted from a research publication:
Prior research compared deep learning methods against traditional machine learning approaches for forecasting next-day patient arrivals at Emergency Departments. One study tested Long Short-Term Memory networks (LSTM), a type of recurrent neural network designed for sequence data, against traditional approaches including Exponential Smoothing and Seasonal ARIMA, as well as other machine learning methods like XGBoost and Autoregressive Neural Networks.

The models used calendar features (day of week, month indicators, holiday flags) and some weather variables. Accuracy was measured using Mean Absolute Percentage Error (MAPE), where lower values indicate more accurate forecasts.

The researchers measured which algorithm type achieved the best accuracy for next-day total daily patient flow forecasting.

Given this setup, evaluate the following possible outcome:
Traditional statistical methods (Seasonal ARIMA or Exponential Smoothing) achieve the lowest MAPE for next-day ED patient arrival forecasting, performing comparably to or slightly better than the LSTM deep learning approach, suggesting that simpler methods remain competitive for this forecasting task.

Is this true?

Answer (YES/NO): NO